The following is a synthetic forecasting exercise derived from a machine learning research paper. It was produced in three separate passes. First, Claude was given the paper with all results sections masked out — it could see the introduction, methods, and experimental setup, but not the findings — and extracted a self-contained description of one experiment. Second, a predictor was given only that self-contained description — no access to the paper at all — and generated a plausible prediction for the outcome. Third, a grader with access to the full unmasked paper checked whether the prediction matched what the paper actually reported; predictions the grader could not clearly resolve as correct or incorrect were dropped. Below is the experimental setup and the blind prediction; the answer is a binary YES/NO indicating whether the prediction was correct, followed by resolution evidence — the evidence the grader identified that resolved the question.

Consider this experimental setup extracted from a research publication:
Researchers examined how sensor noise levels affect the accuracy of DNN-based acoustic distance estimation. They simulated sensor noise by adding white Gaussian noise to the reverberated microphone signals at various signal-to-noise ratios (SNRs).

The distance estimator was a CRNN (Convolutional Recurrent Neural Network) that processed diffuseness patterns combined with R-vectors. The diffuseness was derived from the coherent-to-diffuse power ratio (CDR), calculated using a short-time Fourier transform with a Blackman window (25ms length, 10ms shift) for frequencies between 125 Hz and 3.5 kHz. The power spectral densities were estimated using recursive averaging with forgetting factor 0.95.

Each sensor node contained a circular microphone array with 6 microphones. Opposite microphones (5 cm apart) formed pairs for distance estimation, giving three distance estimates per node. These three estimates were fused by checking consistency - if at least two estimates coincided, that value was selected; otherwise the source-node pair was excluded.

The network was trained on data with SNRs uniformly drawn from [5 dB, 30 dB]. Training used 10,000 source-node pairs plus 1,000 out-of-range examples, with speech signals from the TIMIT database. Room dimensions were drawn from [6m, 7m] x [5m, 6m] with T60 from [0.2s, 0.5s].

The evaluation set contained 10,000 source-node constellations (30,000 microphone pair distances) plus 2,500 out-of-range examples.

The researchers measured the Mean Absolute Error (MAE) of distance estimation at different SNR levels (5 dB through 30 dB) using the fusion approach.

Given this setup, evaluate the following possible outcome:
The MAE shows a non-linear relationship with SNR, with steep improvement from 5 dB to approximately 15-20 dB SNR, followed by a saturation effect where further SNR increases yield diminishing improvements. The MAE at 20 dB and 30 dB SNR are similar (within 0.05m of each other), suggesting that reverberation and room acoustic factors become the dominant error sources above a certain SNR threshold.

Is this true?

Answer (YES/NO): YES